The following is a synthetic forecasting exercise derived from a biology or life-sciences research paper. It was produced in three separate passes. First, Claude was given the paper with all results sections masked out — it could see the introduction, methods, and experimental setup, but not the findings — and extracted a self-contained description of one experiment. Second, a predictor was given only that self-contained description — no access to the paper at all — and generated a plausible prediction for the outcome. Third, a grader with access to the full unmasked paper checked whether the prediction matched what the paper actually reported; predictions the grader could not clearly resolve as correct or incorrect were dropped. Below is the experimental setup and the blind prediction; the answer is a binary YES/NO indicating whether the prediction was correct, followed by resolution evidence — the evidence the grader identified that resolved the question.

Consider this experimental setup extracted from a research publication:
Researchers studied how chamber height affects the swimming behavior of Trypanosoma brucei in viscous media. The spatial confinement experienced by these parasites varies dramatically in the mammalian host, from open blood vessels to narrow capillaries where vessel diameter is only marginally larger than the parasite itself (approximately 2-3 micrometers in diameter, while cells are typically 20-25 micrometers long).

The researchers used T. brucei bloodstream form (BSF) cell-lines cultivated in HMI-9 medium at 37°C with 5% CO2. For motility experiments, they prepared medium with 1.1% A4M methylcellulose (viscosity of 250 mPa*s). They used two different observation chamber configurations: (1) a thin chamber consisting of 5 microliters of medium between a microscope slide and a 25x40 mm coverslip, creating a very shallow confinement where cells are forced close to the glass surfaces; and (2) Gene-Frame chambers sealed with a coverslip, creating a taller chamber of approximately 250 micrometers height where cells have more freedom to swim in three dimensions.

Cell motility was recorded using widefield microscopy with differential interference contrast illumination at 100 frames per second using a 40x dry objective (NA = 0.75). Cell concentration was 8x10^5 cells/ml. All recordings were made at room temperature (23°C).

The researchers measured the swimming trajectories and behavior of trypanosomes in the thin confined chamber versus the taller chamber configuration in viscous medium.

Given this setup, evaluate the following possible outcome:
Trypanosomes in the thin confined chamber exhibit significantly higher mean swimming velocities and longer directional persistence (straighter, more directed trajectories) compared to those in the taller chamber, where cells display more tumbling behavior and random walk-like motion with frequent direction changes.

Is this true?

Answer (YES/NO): NO